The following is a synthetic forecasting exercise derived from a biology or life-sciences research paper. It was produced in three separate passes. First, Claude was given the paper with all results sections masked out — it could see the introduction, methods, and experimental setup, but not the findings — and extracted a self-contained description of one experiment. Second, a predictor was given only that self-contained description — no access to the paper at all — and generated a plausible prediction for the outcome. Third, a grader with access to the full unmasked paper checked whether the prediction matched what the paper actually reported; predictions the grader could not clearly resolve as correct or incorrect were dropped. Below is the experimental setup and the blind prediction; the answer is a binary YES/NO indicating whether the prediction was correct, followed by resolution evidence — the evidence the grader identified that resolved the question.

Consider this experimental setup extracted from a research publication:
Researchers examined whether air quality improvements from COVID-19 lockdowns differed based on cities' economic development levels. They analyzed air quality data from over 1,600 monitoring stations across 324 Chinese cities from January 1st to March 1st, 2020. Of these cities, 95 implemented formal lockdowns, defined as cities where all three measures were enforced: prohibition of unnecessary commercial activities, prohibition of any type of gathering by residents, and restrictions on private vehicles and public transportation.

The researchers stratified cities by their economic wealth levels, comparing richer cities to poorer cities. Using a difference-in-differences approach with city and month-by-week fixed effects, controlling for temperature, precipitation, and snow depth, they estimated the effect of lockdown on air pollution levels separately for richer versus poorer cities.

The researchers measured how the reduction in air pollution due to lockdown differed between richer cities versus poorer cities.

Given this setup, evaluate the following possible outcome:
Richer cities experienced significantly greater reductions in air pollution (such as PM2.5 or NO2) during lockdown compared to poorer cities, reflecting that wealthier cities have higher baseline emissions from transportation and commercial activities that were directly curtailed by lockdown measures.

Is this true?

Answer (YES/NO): YES